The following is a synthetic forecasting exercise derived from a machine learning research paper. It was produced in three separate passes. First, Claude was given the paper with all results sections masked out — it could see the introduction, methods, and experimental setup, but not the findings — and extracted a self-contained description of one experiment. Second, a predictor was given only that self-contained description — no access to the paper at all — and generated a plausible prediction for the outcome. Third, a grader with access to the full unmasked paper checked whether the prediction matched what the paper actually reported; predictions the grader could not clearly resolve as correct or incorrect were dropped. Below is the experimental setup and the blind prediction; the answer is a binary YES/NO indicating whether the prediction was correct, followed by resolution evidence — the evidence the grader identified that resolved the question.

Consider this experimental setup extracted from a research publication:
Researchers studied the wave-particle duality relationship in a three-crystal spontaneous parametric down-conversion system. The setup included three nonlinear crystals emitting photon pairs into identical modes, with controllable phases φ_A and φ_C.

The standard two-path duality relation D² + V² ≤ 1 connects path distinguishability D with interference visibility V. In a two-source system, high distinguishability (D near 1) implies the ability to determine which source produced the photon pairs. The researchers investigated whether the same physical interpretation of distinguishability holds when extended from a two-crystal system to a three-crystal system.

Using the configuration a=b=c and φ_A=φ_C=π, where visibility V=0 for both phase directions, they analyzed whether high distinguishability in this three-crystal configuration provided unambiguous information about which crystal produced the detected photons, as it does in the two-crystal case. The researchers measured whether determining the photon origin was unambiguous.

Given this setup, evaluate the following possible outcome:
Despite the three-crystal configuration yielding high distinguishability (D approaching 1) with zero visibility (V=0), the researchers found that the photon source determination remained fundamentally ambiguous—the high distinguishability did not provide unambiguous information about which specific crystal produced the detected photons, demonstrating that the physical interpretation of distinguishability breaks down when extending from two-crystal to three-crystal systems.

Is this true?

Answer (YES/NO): YES